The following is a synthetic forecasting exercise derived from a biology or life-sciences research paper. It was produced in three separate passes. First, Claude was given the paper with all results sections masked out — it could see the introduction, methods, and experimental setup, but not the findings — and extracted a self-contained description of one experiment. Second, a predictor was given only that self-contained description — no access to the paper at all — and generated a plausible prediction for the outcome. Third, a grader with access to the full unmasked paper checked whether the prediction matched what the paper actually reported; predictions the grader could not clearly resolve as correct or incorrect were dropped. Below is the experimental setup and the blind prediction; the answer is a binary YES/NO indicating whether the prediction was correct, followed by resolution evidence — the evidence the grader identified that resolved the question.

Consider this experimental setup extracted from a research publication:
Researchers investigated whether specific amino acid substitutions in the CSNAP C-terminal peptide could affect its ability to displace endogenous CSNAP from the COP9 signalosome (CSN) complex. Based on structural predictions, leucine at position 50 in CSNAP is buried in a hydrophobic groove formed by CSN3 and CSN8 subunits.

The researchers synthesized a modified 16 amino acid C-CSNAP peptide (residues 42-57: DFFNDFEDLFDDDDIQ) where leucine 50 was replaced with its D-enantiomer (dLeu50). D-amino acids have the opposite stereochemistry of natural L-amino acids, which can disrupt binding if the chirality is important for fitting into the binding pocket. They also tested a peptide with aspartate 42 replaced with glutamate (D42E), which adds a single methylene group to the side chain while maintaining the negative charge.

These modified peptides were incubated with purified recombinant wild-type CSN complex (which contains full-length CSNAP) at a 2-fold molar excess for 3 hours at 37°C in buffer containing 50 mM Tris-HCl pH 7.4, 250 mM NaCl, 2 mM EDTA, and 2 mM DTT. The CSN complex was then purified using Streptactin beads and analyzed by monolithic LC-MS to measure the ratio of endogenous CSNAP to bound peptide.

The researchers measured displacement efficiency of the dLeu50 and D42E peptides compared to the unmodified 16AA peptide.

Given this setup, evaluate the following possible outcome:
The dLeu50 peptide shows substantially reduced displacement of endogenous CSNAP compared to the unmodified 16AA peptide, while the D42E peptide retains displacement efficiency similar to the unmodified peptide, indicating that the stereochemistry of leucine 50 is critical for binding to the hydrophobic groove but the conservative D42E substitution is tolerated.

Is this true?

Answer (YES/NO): NO